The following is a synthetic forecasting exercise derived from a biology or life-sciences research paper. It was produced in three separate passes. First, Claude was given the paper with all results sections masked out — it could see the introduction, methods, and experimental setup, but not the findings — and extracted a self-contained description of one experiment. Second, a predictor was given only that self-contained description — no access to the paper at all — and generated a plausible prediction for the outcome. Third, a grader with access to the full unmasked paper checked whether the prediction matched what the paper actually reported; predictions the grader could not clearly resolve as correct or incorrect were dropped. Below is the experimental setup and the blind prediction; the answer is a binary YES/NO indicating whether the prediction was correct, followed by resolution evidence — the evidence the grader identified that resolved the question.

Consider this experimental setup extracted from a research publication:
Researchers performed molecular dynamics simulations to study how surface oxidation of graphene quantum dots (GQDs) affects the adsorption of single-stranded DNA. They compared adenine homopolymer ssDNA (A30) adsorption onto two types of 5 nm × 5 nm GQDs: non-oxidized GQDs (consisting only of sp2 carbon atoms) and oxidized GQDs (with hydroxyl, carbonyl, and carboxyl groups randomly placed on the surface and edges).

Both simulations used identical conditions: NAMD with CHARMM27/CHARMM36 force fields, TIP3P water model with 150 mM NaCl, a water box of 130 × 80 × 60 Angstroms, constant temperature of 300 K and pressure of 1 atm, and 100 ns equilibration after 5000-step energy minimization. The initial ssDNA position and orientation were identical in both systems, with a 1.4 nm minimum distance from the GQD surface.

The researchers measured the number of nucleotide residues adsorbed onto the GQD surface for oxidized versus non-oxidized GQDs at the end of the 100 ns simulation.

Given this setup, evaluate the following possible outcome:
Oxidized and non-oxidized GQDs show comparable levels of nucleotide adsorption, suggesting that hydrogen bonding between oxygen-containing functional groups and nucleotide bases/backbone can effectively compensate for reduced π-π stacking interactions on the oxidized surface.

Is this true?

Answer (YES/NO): NO